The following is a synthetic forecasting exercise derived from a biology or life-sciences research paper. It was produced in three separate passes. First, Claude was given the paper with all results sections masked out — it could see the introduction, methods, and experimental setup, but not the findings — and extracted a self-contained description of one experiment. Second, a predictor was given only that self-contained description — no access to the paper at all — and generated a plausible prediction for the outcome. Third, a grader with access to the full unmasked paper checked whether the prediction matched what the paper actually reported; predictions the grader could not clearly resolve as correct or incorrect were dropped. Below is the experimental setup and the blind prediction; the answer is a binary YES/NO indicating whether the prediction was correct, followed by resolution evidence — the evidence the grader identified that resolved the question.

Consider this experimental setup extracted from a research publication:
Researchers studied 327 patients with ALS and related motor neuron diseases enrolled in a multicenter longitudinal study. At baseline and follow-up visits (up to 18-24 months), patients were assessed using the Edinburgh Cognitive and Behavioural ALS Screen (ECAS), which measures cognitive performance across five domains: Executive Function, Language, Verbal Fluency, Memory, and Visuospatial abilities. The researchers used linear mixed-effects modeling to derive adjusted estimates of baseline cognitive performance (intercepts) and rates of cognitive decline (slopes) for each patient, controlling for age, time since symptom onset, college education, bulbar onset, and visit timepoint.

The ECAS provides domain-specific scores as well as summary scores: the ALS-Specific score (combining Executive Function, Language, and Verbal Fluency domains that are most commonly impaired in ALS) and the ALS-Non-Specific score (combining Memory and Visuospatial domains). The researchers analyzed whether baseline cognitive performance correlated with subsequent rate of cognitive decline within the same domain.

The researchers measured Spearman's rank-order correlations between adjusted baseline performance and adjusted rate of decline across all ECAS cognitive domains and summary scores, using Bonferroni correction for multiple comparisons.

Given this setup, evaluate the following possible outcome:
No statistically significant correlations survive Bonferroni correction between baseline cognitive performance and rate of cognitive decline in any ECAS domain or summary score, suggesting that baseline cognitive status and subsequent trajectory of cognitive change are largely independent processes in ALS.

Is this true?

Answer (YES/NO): YES